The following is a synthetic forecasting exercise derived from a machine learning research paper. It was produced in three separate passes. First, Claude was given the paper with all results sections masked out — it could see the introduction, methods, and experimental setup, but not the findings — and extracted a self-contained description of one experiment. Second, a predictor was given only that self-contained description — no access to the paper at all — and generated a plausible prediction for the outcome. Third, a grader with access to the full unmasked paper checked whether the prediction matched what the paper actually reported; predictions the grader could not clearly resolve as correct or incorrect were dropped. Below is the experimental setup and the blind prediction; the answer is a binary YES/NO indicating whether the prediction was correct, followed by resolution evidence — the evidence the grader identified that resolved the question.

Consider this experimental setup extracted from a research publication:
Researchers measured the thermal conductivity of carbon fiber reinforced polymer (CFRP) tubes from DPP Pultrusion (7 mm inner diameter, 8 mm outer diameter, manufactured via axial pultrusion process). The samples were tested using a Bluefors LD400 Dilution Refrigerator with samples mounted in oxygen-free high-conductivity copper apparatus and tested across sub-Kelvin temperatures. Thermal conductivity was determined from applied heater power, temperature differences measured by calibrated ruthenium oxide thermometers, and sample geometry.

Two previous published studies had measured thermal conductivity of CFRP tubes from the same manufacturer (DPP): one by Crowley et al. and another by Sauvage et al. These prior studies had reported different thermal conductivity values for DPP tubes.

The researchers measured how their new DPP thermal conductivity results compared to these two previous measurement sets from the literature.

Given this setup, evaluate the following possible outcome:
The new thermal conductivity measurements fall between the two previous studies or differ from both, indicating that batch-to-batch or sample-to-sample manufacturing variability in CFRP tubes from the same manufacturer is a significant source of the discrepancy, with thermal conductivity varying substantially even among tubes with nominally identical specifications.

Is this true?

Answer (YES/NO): NO